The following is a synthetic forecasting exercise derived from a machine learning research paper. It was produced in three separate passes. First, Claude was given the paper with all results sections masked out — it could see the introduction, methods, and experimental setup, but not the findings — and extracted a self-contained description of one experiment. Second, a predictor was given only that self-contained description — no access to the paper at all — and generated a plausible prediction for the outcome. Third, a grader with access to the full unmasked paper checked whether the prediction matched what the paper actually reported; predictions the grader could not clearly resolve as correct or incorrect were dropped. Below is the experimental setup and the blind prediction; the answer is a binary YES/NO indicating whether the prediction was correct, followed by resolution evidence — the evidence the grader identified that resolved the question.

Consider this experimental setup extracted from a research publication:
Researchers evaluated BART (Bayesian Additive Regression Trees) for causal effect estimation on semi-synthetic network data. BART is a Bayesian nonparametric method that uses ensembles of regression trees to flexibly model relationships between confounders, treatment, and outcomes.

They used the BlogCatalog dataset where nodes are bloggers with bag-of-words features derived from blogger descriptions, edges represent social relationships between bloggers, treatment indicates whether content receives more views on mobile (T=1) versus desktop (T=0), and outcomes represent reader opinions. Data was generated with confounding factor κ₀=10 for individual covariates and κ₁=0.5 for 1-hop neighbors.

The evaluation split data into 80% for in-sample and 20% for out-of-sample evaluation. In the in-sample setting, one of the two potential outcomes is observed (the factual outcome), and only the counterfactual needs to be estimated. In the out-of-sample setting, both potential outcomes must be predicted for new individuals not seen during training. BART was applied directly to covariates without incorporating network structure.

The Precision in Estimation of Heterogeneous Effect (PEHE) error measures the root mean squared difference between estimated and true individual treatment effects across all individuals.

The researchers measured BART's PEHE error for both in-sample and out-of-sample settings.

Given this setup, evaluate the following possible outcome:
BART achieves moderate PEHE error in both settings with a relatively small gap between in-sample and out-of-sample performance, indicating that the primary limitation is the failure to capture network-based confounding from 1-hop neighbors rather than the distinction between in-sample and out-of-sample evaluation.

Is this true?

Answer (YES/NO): NO